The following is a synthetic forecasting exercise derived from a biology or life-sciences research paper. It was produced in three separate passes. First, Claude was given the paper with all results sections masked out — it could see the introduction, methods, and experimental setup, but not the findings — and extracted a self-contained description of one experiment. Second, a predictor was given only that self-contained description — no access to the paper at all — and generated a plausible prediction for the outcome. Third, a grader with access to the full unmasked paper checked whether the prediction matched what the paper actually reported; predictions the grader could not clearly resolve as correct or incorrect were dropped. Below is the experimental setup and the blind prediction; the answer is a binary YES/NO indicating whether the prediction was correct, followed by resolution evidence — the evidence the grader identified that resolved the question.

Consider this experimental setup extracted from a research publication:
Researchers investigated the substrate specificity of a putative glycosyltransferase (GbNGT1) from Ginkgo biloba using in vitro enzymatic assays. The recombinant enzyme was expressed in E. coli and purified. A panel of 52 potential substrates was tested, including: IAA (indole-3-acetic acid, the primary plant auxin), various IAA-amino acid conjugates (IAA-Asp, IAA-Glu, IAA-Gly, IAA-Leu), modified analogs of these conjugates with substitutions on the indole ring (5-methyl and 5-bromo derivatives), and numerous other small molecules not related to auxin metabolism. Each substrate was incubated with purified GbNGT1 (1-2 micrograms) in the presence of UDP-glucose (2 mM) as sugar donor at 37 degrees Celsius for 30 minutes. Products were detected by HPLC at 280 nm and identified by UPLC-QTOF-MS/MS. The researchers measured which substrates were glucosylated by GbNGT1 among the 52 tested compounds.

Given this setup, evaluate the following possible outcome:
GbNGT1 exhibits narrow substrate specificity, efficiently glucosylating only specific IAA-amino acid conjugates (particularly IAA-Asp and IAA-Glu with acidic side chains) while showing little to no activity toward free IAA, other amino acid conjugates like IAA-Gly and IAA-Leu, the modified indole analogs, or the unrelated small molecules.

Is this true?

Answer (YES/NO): NO